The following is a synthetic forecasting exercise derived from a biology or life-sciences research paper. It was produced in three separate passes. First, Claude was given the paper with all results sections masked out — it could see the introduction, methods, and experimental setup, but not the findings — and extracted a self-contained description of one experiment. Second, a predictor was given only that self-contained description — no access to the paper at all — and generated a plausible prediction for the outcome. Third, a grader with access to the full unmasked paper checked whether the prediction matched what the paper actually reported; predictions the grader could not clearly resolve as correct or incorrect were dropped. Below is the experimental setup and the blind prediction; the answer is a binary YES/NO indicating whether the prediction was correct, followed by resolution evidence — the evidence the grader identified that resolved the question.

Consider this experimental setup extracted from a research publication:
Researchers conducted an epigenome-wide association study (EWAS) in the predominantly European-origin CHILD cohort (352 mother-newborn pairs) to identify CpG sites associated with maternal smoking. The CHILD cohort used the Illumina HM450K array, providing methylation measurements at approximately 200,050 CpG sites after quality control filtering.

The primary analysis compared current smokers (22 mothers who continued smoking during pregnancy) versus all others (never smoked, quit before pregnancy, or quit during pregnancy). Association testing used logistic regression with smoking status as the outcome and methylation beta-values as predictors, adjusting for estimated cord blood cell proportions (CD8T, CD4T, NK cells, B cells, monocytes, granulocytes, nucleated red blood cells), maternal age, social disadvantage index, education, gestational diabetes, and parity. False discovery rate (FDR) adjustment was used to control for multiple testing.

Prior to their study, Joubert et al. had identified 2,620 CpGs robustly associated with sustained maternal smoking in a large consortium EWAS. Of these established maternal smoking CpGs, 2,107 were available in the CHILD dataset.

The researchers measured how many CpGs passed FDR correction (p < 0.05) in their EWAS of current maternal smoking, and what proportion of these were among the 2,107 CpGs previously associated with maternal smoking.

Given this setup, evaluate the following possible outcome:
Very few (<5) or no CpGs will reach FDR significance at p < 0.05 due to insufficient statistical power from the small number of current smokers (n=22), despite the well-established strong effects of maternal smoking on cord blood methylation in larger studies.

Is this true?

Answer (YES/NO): YES